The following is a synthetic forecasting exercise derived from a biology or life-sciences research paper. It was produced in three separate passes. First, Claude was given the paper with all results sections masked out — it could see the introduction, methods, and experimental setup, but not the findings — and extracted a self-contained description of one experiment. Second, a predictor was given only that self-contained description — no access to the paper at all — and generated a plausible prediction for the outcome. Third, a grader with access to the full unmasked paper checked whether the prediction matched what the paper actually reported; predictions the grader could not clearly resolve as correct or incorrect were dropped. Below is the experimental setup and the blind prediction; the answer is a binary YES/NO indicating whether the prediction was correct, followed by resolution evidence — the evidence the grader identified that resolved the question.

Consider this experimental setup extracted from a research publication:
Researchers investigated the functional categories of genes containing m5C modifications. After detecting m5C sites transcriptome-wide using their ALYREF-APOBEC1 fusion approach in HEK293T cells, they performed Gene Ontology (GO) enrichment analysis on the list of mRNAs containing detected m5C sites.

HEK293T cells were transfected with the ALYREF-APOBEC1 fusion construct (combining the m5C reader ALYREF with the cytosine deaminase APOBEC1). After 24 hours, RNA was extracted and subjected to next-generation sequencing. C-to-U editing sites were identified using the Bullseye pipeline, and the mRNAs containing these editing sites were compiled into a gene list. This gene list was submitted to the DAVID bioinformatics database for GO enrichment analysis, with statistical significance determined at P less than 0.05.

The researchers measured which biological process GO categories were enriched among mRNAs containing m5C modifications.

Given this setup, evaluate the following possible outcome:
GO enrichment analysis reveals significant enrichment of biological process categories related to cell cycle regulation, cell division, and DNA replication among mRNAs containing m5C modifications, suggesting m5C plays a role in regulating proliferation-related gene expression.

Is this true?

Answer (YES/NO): NO